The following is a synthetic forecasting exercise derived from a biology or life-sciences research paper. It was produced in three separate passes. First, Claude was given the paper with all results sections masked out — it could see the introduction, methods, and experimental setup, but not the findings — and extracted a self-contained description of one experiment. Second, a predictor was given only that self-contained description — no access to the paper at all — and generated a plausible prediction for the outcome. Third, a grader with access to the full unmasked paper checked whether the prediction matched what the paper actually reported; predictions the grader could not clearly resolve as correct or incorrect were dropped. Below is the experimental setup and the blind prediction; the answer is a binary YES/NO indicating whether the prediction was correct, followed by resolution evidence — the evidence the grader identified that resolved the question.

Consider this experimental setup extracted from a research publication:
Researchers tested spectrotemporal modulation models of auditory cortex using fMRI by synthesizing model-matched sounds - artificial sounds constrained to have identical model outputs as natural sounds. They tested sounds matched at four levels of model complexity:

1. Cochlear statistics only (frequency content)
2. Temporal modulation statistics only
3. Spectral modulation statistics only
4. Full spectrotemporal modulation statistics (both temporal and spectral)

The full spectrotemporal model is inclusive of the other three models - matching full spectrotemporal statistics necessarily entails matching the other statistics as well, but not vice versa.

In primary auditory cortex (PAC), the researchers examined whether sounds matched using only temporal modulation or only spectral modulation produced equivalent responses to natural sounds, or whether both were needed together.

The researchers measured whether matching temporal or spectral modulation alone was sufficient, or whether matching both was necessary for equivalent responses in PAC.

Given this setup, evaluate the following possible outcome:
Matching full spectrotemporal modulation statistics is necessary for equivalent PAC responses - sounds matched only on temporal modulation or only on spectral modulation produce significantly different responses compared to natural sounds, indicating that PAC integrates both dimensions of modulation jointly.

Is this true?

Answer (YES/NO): YES